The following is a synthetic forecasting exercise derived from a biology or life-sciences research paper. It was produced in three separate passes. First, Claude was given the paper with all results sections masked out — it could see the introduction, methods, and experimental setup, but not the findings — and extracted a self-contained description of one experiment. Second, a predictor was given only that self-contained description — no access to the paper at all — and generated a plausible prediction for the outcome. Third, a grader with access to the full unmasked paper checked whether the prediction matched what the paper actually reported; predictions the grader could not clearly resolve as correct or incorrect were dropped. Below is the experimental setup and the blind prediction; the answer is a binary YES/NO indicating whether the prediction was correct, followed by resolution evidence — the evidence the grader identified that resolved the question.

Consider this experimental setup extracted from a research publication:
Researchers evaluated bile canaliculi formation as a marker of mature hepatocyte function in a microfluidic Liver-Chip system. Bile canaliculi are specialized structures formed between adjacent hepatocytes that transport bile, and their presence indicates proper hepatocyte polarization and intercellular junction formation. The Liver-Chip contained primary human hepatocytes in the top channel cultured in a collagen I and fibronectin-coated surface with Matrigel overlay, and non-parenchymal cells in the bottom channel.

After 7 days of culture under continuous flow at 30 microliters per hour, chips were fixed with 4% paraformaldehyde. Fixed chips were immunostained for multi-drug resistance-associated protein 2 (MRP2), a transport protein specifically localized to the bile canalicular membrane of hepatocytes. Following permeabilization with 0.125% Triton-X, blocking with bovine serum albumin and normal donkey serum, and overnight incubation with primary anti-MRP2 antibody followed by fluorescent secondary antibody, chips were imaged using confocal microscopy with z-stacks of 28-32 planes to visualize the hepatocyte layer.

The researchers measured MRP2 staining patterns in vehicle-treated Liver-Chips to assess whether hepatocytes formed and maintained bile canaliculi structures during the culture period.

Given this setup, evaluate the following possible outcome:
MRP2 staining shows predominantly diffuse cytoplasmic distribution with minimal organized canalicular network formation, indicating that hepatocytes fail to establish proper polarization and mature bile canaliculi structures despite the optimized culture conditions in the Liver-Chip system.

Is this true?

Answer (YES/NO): NO